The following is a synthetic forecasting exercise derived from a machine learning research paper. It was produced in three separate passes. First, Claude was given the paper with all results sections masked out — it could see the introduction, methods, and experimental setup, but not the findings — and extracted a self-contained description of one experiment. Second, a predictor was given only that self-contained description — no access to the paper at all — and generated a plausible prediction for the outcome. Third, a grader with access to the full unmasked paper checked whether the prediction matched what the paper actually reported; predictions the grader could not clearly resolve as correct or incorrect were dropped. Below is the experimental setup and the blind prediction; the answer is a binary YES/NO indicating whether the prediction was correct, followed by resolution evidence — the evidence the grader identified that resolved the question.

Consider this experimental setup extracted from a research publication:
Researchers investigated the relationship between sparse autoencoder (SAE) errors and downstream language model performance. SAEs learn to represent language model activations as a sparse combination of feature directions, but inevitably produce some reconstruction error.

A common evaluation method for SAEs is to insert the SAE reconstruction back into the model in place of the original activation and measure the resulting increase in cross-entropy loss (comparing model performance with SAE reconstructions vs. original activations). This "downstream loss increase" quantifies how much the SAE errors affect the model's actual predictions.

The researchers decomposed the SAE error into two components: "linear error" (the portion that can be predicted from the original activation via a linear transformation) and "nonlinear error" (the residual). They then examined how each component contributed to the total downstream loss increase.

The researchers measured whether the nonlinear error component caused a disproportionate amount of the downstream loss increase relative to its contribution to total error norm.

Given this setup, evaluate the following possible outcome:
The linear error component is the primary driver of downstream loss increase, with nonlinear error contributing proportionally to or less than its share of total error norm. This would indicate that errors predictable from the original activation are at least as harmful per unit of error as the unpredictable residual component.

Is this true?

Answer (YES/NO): NO